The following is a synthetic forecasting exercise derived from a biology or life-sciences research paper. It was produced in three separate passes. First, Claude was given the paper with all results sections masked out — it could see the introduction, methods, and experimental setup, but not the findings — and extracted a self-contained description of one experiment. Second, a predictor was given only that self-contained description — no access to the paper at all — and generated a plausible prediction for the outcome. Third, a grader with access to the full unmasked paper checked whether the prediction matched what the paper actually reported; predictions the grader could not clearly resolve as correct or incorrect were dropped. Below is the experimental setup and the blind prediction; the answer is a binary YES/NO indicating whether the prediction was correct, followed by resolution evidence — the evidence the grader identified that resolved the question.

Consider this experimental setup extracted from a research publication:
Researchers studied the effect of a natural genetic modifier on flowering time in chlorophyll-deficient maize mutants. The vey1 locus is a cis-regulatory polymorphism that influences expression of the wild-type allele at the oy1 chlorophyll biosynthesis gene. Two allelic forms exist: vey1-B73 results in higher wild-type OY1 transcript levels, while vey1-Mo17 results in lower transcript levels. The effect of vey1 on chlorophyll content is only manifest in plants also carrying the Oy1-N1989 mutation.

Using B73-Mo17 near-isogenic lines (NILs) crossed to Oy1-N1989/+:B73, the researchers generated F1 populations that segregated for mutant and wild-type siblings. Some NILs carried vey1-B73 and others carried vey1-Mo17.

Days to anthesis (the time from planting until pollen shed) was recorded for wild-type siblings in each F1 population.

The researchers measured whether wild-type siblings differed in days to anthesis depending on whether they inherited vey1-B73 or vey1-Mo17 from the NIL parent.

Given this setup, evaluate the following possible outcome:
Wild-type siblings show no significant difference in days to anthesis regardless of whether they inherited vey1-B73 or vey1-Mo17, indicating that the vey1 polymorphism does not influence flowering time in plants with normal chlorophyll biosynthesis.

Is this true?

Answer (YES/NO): YES